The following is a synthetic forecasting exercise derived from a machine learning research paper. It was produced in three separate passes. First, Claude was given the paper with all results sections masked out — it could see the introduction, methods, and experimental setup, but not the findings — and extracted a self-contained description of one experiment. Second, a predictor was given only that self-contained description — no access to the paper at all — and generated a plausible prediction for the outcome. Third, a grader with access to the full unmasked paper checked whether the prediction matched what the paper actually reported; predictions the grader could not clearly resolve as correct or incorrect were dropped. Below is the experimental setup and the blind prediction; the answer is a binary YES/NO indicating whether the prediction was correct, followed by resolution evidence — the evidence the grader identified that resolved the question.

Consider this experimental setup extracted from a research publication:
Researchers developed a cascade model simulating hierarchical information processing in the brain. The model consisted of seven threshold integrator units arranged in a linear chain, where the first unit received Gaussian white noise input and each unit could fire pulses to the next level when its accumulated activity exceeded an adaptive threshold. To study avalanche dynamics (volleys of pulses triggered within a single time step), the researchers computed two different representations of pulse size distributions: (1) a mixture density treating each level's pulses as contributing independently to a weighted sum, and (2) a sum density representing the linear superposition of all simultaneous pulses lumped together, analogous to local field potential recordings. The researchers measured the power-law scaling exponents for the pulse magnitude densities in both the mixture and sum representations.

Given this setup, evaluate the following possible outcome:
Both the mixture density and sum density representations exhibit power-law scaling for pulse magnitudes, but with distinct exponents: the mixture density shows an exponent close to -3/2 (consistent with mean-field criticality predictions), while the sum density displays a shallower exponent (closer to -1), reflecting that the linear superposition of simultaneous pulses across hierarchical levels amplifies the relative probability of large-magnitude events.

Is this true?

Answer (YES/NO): NO